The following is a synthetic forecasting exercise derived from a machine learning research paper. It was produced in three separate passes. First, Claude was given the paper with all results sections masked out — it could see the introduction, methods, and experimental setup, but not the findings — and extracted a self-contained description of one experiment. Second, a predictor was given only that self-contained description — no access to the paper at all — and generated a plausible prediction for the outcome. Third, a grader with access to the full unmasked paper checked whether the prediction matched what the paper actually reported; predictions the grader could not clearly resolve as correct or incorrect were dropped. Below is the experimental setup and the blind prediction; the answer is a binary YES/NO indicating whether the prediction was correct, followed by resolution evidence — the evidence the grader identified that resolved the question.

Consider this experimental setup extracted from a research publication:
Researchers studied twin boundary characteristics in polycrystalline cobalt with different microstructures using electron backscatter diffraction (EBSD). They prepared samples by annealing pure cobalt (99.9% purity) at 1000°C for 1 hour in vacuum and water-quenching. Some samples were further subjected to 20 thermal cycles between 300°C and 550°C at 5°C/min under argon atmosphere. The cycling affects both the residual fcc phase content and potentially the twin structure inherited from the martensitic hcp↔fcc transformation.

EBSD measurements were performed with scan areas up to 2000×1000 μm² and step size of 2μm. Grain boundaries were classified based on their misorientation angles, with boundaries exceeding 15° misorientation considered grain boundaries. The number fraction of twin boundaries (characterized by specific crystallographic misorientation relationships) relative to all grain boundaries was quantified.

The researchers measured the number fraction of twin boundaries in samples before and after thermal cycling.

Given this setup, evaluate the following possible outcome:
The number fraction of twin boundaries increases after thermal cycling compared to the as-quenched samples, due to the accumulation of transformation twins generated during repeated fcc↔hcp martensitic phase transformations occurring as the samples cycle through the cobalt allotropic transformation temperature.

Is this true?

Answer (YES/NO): NO